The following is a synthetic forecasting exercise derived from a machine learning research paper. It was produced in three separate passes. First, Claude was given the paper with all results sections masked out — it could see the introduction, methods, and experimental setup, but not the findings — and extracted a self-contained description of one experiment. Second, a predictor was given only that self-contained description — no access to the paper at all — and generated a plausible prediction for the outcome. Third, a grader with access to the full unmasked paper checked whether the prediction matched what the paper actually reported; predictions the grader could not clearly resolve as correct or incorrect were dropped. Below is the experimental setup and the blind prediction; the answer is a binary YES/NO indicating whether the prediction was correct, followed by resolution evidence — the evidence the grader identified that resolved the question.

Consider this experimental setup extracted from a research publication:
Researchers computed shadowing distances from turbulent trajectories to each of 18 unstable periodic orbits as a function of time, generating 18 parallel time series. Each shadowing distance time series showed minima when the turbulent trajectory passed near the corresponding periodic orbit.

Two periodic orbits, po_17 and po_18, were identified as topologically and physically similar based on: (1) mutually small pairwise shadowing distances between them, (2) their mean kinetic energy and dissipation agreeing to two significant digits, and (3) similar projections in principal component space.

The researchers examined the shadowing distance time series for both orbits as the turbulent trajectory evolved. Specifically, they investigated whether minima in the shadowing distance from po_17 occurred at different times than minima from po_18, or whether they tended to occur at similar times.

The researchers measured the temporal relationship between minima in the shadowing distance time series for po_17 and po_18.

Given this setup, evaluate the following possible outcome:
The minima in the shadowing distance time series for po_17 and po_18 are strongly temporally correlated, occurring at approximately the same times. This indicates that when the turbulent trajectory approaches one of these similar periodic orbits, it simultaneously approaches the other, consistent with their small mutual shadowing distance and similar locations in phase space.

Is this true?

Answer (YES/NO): YES